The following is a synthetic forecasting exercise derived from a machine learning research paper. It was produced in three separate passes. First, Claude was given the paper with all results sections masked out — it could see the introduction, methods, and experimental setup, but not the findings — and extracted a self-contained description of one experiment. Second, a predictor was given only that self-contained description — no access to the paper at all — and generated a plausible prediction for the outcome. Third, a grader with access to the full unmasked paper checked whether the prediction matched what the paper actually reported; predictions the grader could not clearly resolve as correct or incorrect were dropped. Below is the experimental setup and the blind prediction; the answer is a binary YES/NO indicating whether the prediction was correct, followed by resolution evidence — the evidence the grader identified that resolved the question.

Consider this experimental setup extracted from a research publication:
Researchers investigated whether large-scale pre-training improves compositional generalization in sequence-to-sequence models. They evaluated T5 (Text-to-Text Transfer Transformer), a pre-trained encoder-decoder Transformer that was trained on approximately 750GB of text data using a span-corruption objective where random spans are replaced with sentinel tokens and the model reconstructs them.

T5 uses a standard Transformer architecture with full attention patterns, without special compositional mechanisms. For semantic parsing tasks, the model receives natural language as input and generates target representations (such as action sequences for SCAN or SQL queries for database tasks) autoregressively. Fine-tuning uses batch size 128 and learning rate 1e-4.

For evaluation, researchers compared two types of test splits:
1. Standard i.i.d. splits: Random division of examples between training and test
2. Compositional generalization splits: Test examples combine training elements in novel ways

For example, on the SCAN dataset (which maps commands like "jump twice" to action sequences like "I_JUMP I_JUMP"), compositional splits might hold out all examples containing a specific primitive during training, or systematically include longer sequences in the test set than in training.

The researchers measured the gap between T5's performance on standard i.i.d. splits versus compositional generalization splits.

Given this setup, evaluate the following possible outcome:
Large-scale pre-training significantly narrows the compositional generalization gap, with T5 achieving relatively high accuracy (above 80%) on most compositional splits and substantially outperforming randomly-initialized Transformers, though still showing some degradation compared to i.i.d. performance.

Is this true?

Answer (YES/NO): NO